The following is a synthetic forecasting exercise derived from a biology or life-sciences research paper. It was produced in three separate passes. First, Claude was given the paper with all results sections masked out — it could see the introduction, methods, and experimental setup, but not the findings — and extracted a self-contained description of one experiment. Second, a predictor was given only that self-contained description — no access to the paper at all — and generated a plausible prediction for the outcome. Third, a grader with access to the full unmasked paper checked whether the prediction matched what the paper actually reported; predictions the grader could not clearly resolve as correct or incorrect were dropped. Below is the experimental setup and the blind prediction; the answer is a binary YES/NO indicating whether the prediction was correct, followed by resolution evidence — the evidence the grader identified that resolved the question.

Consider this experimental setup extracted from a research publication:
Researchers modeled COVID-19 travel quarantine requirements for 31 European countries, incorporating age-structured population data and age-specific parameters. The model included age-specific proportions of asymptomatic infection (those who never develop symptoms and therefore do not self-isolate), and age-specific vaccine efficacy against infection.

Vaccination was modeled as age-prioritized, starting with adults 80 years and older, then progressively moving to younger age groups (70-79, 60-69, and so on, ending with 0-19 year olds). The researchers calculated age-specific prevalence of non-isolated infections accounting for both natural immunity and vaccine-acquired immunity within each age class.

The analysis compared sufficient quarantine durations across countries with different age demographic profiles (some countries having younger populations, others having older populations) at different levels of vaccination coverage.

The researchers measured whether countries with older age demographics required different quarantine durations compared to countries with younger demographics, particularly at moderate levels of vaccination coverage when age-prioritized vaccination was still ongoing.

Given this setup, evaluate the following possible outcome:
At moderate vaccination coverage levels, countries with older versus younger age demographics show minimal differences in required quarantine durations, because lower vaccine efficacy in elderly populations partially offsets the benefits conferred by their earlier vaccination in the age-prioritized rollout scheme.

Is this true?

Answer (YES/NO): YES